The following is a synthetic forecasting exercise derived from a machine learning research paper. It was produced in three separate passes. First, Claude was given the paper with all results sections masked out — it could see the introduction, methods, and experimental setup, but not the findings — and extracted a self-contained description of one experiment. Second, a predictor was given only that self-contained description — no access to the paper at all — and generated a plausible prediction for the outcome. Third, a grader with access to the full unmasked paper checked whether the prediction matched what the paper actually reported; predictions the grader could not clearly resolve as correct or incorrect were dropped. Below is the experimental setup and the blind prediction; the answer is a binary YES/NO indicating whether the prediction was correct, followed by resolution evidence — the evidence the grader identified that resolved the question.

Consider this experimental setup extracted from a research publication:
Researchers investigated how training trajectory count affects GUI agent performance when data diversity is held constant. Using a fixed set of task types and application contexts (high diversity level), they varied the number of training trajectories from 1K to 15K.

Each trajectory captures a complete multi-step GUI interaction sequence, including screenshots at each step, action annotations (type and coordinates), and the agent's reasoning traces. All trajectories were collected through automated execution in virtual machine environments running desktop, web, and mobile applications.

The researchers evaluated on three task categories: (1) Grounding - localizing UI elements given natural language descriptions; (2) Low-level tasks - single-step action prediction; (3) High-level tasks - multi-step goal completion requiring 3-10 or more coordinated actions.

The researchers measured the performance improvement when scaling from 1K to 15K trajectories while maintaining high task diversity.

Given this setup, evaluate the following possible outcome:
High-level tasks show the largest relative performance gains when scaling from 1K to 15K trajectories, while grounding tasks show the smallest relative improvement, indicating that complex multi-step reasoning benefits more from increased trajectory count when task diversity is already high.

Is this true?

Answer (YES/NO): YES